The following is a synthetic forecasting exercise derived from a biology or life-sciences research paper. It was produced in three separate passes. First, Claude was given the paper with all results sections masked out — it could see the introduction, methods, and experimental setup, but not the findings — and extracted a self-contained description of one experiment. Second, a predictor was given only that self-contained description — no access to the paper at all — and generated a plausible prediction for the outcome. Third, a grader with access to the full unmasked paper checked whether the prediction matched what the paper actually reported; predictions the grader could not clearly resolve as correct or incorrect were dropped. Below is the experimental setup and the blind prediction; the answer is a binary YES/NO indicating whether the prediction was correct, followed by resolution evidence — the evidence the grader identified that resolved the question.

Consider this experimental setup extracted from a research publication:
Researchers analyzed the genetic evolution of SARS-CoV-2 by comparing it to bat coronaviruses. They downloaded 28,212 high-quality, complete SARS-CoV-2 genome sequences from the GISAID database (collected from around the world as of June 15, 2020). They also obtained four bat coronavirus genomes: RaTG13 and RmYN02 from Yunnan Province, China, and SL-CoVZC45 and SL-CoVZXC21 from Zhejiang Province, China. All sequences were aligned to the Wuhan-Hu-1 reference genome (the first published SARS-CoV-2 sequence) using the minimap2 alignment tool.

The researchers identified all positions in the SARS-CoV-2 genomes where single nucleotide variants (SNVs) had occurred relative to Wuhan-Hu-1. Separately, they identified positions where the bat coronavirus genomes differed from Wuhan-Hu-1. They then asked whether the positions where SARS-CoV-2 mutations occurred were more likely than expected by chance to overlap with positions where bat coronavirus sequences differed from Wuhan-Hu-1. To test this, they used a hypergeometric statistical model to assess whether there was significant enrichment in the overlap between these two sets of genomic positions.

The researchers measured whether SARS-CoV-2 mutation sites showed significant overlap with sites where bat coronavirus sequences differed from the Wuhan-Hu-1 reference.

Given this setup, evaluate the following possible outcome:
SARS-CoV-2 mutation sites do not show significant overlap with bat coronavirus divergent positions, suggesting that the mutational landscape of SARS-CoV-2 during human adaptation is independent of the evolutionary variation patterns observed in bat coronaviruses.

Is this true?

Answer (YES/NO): NO